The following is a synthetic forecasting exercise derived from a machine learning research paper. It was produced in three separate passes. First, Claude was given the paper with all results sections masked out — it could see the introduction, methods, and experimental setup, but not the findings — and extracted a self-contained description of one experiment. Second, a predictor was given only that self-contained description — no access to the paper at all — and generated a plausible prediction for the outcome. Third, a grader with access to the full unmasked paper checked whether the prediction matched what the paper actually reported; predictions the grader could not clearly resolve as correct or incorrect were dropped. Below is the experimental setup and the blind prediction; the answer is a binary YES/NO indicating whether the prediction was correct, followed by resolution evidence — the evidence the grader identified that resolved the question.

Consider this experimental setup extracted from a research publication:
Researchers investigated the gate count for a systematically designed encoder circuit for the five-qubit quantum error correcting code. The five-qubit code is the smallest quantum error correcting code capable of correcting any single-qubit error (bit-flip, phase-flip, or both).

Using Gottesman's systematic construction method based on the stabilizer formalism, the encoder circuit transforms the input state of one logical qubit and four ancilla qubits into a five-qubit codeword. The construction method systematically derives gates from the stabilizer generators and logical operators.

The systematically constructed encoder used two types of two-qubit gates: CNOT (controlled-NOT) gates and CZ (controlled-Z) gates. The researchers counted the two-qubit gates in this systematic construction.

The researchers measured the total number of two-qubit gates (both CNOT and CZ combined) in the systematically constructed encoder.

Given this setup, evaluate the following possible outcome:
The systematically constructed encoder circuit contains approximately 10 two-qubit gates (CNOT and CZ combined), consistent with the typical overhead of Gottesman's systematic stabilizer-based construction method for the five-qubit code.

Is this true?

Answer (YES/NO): YES